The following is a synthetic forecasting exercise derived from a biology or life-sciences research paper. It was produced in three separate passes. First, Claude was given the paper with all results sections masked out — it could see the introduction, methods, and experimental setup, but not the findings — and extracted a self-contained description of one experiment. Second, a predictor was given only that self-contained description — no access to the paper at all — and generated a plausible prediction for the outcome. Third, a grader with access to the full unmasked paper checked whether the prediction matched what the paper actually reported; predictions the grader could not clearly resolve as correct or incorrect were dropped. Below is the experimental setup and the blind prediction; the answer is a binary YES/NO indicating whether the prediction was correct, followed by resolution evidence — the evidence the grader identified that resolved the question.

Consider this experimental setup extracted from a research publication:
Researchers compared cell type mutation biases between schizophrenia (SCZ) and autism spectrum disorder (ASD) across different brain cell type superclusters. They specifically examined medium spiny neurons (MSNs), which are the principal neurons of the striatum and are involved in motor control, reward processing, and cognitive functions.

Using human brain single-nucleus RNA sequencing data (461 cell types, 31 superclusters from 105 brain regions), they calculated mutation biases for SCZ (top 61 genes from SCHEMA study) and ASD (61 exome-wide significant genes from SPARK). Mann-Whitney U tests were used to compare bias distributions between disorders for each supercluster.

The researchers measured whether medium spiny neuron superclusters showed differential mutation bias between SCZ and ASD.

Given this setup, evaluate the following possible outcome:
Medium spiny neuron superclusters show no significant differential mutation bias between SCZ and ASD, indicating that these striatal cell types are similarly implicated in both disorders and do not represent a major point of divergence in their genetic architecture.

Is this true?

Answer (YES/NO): NO